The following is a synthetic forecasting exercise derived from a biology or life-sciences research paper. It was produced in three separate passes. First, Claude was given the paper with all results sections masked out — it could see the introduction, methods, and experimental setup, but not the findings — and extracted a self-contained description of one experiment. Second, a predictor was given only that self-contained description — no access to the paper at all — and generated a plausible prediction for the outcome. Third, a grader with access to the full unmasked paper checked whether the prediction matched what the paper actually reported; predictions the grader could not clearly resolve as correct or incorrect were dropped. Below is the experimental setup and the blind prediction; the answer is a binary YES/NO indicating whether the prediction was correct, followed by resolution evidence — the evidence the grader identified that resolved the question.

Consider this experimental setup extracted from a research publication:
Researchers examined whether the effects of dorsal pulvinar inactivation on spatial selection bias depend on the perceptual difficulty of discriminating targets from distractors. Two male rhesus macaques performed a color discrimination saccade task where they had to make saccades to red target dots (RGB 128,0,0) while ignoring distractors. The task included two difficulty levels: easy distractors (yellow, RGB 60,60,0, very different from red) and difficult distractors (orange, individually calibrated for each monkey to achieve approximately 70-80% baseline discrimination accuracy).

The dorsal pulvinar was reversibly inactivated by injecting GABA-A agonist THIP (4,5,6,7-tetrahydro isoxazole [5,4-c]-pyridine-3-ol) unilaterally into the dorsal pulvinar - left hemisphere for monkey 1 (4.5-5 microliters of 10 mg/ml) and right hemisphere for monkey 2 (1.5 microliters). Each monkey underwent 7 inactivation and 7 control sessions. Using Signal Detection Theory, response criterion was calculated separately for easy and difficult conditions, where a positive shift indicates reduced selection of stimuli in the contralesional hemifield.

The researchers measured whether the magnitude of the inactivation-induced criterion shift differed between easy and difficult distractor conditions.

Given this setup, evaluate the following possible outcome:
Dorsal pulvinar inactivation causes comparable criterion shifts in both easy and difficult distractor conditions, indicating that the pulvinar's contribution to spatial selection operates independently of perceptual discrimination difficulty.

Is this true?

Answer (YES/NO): YES